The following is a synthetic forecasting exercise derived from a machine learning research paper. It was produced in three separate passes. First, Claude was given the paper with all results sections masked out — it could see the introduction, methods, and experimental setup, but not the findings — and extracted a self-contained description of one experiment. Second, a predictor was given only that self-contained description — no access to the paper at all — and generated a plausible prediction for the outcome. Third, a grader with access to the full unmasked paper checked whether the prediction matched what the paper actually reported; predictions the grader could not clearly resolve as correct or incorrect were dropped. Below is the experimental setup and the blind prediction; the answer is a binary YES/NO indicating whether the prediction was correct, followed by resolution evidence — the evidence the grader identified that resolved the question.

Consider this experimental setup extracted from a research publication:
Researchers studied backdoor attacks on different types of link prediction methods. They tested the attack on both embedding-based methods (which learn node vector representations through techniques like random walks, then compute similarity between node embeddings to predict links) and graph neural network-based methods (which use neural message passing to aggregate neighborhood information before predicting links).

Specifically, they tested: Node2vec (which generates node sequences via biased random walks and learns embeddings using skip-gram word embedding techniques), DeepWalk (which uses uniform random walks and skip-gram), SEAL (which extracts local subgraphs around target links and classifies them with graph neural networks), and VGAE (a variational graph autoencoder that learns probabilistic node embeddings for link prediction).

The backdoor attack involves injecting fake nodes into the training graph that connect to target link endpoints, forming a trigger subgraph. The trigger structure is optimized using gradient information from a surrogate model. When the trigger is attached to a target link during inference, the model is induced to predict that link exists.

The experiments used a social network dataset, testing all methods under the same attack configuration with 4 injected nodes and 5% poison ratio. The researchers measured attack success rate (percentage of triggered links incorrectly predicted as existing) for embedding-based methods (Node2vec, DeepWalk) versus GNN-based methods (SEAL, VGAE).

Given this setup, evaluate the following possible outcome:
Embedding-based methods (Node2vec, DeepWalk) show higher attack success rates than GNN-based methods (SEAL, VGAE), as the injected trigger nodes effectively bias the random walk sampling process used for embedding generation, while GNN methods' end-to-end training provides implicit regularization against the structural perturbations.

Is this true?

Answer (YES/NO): NO